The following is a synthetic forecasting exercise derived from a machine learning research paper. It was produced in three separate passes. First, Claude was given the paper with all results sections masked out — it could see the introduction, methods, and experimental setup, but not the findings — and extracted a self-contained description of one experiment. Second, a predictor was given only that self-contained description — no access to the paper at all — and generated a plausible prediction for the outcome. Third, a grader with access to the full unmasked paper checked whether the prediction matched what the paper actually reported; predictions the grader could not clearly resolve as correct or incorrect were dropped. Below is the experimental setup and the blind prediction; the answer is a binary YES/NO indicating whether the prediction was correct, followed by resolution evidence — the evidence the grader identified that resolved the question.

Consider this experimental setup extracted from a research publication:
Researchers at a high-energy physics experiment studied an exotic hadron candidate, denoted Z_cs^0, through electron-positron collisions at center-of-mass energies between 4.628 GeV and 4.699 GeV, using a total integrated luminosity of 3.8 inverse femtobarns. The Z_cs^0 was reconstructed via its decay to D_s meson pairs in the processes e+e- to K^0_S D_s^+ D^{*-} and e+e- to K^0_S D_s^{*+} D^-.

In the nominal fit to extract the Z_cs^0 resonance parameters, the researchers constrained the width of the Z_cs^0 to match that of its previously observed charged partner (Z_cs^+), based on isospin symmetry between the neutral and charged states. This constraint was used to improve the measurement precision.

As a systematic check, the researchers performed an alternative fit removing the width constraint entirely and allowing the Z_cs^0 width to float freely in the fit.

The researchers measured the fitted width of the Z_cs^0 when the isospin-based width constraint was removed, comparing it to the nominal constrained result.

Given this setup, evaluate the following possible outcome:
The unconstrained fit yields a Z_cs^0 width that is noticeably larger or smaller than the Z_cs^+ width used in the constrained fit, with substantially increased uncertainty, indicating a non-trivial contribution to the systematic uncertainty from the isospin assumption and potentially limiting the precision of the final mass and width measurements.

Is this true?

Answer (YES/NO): NO